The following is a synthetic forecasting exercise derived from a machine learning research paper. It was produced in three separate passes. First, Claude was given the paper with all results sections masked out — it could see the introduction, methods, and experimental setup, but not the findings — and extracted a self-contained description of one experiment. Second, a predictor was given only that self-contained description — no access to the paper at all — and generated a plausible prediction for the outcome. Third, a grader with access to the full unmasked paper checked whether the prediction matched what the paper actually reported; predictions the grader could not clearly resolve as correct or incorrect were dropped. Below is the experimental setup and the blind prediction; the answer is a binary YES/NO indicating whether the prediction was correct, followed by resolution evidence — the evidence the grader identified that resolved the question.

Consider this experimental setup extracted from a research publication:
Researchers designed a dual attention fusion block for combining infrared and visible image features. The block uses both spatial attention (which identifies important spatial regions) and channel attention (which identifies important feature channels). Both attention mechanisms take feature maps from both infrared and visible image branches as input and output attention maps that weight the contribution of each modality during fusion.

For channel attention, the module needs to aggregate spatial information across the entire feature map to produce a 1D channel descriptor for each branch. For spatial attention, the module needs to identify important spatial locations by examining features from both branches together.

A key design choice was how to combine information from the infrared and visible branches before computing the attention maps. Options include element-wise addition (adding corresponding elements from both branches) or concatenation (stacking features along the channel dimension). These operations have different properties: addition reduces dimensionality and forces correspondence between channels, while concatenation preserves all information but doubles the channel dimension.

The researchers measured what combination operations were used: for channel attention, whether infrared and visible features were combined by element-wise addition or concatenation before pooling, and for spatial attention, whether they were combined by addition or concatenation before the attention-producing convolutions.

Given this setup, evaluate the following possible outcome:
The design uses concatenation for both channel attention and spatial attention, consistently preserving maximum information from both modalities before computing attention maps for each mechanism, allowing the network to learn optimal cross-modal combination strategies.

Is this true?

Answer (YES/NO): NO